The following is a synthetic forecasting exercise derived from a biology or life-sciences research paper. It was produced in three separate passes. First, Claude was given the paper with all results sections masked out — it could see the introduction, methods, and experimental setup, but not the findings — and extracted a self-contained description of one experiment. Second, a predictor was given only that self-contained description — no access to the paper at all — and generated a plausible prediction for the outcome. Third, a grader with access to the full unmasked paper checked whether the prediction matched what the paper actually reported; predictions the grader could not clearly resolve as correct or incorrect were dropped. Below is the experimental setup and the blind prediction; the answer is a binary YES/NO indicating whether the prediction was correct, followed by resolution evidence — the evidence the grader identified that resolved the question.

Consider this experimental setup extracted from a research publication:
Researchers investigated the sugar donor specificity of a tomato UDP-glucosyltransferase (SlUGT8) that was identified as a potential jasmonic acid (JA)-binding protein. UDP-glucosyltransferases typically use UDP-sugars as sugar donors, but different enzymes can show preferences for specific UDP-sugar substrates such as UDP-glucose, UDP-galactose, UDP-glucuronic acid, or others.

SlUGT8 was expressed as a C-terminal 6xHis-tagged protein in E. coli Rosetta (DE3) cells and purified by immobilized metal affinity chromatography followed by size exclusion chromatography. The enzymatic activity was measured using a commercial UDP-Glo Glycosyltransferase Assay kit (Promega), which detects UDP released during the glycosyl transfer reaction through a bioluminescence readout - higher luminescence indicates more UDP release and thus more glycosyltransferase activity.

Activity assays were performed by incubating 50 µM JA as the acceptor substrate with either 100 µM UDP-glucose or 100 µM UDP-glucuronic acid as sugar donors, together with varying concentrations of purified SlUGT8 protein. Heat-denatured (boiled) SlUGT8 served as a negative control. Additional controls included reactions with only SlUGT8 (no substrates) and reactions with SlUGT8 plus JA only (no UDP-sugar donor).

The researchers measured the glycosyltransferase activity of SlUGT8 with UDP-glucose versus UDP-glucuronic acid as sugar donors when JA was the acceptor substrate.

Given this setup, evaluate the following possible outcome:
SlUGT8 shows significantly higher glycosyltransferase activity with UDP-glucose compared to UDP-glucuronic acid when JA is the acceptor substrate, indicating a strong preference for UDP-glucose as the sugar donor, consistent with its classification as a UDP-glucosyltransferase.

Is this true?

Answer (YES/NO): YES